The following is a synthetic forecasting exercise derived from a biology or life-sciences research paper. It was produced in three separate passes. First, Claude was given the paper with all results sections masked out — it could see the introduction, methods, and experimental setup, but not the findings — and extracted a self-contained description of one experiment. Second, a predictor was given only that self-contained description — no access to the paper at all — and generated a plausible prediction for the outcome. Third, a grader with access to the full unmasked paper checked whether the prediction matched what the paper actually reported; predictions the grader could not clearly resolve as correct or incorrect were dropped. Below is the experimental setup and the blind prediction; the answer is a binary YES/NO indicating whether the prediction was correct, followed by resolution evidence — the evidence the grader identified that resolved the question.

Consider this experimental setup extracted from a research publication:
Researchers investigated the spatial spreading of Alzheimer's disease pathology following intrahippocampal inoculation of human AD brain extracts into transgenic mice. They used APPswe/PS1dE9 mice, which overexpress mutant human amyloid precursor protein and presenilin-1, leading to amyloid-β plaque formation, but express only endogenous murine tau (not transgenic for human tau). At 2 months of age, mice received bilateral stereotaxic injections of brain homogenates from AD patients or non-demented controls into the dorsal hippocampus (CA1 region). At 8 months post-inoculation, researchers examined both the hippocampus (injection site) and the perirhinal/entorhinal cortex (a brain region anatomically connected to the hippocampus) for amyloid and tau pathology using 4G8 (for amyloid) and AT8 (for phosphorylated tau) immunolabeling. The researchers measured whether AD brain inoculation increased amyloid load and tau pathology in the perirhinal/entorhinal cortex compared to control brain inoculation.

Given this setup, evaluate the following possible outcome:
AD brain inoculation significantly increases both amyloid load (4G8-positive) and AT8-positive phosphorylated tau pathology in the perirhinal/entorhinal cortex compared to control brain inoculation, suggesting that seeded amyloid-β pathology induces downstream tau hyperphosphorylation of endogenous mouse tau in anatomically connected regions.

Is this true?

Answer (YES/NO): NO